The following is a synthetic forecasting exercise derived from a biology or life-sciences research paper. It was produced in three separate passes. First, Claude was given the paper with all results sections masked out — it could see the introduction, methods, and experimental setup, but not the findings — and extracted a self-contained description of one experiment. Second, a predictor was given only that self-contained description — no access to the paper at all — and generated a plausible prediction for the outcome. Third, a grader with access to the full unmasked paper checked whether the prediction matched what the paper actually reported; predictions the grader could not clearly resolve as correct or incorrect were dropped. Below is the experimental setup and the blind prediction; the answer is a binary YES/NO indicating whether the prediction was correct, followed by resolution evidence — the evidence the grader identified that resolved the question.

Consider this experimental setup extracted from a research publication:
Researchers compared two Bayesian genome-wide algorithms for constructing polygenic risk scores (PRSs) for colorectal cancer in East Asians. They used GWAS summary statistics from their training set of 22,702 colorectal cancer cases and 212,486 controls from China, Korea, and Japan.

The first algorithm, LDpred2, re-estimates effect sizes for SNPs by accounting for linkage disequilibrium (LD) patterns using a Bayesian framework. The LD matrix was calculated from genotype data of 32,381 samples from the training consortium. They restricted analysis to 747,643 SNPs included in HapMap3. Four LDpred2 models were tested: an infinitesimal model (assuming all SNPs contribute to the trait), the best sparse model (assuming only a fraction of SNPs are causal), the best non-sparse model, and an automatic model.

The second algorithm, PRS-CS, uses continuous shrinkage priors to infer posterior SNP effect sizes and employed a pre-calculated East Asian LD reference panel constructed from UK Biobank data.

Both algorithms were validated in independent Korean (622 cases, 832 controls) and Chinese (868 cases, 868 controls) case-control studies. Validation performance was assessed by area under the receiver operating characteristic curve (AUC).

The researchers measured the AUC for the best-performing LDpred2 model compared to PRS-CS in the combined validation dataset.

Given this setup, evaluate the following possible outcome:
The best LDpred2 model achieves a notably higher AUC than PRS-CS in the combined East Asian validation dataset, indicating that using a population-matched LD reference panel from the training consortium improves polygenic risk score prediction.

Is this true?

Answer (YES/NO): NO